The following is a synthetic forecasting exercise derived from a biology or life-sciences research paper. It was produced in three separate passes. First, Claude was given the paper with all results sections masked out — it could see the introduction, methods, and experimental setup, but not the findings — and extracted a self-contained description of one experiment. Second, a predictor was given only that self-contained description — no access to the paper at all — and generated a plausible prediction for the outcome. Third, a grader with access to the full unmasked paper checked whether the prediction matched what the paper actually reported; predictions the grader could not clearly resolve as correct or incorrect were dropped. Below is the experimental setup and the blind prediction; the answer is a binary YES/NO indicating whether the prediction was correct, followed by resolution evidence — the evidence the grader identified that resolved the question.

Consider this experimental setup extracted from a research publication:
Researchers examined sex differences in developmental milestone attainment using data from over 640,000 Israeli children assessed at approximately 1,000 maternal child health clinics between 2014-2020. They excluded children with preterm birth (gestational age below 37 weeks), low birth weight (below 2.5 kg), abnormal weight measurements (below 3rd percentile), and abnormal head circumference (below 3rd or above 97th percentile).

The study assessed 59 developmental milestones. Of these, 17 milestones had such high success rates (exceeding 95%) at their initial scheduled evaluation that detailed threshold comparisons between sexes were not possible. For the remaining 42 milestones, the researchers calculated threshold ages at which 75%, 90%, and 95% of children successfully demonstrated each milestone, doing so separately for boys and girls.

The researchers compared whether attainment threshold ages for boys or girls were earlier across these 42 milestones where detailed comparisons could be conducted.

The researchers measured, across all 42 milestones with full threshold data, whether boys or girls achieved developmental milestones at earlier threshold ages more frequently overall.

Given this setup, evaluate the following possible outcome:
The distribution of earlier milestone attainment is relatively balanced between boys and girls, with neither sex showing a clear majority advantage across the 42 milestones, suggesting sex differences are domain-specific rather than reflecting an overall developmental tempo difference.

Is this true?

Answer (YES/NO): NO